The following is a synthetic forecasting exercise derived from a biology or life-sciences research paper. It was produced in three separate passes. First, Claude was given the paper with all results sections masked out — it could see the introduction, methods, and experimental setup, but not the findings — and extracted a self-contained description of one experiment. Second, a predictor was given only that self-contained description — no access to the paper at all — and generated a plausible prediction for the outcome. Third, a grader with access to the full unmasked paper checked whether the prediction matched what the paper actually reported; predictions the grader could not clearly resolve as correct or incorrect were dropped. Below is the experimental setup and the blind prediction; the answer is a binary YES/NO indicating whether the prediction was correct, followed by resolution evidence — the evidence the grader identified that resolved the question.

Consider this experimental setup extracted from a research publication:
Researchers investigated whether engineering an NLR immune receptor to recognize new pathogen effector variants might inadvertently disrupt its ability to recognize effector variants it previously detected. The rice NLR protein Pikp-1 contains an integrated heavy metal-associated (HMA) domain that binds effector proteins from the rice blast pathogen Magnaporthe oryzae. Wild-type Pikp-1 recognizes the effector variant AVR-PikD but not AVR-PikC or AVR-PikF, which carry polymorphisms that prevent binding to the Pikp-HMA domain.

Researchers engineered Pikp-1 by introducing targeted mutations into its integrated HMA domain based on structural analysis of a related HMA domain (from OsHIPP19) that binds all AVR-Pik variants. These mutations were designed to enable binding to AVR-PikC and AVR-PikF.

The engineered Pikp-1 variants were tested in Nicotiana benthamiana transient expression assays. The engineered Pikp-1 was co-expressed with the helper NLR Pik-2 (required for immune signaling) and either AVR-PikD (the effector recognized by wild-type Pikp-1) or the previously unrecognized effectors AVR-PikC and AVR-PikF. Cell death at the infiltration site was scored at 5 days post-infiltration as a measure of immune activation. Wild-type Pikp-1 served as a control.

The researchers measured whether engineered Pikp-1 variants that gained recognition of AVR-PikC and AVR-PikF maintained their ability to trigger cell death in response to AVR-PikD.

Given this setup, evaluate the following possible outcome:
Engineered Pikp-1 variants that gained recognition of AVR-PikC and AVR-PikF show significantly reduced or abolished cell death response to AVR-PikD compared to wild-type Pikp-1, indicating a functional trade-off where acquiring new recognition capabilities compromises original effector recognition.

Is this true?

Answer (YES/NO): NO